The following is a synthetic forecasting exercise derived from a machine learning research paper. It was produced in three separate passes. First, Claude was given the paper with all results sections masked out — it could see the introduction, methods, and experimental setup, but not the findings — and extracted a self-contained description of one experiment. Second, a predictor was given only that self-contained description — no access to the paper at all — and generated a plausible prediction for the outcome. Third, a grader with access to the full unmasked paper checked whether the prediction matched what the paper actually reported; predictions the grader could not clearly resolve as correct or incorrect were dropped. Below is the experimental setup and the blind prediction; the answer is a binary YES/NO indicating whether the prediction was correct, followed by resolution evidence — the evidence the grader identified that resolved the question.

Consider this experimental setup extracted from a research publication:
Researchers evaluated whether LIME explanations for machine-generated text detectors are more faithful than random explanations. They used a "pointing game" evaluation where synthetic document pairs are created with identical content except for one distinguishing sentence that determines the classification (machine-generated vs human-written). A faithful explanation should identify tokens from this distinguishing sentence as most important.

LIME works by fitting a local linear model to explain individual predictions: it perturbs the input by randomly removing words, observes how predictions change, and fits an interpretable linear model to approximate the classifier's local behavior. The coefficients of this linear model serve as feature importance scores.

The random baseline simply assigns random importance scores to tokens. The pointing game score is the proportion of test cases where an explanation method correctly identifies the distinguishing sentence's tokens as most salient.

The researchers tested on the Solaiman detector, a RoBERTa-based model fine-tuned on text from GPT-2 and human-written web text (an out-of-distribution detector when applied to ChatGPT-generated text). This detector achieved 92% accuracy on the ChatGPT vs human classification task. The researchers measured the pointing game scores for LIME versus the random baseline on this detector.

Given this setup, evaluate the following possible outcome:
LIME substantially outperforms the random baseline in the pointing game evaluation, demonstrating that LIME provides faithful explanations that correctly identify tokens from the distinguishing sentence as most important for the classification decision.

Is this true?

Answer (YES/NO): NO